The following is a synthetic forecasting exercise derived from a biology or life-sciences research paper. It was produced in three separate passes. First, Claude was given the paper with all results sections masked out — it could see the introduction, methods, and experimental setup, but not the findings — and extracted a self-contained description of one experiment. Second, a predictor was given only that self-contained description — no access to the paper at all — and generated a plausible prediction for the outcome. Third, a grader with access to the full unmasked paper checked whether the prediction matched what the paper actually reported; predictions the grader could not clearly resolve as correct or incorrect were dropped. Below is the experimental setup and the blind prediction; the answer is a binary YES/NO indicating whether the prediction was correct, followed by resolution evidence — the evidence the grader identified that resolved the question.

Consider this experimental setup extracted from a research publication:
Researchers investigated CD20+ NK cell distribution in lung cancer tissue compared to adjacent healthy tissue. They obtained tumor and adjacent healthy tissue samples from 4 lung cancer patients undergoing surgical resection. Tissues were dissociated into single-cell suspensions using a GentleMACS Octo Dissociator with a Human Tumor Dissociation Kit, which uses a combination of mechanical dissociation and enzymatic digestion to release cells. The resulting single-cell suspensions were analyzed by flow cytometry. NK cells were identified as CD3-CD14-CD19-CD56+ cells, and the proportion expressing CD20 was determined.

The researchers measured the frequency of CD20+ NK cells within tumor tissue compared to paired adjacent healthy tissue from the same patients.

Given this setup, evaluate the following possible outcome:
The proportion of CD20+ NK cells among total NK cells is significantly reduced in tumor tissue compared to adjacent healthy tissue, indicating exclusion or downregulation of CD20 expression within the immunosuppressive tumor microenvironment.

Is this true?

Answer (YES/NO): NO